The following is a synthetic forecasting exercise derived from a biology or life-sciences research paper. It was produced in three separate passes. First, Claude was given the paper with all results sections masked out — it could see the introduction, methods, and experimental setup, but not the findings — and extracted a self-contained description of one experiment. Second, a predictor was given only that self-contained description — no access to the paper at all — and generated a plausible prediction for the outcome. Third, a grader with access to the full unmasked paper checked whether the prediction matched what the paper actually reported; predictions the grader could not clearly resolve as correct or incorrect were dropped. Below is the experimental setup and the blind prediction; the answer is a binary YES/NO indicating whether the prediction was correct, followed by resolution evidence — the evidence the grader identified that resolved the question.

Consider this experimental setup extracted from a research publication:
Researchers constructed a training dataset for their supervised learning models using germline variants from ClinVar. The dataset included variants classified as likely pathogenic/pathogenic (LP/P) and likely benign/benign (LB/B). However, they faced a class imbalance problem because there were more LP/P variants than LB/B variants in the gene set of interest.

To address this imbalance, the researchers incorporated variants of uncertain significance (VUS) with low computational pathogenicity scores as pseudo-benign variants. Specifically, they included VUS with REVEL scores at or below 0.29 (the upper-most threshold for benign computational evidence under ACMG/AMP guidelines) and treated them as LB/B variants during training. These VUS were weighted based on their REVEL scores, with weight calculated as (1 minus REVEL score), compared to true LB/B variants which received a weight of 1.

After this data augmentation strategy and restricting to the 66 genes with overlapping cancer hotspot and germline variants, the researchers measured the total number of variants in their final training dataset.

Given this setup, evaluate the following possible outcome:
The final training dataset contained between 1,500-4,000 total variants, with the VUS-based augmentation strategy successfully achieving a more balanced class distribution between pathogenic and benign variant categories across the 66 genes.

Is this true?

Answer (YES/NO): NO